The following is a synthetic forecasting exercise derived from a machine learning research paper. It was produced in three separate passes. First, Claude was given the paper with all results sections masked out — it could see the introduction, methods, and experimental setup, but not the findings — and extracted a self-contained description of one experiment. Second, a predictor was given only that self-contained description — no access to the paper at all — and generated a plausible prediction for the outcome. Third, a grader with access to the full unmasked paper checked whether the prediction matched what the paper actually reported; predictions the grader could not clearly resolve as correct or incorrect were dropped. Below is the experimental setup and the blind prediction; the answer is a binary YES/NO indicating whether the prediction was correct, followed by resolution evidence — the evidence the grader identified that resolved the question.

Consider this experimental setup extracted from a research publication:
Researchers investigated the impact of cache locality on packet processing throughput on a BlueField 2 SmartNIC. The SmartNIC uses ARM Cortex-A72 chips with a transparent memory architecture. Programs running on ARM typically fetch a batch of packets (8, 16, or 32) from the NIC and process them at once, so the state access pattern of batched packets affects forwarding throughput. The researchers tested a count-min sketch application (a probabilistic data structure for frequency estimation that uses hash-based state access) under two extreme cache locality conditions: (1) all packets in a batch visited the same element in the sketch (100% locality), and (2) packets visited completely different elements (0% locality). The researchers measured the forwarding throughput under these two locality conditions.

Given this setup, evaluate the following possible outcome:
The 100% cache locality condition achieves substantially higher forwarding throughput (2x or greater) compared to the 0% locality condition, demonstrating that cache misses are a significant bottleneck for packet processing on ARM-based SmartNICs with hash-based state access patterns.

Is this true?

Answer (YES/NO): YES